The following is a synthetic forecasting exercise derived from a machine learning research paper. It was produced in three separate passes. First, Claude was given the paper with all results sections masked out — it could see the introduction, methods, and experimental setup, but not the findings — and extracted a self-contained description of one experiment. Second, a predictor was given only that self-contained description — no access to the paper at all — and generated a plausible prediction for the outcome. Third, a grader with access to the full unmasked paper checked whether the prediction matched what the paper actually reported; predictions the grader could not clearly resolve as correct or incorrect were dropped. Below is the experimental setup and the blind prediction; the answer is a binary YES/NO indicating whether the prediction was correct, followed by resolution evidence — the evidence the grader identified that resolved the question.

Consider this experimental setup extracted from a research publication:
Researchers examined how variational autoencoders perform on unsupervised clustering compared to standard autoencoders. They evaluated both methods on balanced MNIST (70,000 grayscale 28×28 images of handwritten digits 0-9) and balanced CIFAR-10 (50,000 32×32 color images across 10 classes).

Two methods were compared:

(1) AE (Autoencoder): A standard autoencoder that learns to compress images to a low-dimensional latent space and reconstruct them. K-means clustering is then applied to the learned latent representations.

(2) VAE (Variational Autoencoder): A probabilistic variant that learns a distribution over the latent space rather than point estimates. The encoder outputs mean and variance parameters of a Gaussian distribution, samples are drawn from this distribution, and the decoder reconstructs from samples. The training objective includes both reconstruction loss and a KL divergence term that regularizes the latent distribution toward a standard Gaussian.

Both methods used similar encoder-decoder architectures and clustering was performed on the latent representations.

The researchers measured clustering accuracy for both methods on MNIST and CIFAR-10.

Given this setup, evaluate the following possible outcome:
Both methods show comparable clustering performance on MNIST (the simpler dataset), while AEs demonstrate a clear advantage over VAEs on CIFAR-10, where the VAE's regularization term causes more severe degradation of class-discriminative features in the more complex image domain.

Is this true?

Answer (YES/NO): NO